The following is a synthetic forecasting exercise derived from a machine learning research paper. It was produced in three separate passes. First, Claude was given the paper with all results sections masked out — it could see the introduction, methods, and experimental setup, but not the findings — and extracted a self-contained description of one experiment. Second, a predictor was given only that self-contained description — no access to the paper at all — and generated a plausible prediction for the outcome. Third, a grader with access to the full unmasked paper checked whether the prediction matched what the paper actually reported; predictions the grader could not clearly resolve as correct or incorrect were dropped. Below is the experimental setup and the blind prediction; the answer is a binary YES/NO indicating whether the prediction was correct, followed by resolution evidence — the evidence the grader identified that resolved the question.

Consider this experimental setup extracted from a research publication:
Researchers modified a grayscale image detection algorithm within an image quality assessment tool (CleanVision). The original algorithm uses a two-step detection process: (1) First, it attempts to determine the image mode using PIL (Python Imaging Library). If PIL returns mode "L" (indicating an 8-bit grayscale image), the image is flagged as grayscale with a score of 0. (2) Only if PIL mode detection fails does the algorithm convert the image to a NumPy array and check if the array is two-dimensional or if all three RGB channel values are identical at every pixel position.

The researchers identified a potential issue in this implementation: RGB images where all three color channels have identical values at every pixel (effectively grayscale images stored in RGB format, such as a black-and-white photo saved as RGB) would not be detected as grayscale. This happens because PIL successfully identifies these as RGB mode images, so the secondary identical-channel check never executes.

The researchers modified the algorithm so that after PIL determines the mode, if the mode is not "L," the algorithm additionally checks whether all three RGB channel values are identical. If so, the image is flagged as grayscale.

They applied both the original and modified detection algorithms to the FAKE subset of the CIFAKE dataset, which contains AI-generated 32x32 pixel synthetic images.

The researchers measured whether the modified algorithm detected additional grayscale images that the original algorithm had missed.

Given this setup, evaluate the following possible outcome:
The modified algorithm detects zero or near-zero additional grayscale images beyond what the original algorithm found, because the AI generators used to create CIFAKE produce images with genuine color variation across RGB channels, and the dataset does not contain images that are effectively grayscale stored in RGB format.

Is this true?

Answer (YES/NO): NO